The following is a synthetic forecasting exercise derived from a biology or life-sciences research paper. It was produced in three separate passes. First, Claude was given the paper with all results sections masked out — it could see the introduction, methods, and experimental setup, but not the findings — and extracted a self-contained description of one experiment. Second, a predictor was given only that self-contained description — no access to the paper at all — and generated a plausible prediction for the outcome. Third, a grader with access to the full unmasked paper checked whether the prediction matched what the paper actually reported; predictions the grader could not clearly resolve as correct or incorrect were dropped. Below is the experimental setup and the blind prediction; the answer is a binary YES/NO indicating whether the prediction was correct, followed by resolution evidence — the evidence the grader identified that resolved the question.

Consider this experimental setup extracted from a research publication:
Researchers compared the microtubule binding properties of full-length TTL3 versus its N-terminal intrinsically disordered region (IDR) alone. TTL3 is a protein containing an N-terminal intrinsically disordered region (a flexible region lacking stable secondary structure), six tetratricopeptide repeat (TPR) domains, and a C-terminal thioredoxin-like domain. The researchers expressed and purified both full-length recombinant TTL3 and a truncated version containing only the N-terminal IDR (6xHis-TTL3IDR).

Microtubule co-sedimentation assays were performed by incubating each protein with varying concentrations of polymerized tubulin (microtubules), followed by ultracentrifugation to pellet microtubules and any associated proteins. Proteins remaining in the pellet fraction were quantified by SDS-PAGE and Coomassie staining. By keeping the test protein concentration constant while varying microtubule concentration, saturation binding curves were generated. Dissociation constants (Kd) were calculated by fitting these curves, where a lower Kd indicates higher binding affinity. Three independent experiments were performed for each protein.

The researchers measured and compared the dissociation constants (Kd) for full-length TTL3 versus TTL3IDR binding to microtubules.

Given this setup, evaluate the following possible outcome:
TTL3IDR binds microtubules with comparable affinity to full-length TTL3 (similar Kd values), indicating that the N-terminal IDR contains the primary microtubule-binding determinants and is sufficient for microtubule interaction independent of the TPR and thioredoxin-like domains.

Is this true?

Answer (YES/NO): NO